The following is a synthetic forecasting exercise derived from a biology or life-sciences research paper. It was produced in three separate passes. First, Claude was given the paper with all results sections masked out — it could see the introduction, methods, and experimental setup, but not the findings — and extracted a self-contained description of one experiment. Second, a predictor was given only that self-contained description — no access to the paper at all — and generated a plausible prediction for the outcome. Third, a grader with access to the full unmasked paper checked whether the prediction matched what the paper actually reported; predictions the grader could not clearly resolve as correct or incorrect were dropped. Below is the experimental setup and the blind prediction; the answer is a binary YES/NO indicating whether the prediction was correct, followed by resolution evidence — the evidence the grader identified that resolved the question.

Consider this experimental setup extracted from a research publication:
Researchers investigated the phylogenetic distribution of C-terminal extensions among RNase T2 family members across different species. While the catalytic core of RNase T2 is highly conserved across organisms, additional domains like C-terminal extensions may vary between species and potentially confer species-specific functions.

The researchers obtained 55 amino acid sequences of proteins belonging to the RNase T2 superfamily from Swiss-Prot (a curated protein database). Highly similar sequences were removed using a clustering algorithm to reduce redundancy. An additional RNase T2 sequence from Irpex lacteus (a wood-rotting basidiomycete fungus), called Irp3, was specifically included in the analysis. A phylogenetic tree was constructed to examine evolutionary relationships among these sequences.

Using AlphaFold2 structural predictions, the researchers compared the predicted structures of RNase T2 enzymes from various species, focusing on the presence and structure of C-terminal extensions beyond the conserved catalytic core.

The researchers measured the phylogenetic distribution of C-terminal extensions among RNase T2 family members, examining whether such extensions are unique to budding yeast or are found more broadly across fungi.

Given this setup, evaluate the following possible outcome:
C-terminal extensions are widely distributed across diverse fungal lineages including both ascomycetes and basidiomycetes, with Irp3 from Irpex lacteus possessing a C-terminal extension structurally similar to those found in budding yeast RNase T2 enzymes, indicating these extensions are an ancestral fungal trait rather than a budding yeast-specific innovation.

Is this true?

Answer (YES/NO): YES